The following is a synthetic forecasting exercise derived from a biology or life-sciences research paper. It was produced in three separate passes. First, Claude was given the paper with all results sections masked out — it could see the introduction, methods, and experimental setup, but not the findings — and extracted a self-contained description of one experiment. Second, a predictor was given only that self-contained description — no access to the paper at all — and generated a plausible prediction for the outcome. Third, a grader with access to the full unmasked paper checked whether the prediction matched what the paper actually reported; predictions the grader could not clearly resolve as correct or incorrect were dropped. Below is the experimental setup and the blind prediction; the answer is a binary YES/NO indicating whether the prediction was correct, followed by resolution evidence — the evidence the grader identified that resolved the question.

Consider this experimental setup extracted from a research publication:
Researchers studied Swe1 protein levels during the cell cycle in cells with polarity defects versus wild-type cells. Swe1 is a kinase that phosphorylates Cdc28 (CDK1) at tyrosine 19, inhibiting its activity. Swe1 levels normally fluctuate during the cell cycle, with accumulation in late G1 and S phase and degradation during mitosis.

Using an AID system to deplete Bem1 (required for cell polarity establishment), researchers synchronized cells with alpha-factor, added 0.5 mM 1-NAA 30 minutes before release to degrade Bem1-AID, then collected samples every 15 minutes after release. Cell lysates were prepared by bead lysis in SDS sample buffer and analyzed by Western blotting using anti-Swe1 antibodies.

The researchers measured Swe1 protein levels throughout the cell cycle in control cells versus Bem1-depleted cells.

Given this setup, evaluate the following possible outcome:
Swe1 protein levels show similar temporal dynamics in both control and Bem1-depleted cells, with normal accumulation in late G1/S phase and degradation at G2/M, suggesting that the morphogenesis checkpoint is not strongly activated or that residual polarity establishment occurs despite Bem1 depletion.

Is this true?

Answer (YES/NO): NO